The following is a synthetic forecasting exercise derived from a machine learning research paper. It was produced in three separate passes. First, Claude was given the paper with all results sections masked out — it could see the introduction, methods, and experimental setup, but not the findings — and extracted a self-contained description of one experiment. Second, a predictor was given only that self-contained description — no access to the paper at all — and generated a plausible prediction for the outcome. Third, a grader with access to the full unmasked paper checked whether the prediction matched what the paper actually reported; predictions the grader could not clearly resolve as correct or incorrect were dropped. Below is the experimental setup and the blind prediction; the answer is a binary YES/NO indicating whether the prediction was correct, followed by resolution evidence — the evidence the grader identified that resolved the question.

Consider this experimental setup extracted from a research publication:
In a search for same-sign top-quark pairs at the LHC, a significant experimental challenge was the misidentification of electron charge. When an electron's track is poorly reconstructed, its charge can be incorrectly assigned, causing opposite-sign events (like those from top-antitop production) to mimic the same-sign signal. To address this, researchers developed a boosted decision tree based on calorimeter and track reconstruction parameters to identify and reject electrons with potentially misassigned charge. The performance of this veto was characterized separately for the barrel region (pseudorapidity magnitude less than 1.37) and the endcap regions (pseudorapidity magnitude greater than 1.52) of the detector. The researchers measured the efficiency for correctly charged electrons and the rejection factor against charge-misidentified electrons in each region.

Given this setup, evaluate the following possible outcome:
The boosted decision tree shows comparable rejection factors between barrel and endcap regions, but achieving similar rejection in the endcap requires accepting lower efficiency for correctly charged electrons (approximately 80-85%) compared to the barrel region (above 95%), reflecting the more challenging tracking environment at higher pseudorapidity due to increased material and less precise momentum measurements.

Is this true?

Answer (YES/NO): NO